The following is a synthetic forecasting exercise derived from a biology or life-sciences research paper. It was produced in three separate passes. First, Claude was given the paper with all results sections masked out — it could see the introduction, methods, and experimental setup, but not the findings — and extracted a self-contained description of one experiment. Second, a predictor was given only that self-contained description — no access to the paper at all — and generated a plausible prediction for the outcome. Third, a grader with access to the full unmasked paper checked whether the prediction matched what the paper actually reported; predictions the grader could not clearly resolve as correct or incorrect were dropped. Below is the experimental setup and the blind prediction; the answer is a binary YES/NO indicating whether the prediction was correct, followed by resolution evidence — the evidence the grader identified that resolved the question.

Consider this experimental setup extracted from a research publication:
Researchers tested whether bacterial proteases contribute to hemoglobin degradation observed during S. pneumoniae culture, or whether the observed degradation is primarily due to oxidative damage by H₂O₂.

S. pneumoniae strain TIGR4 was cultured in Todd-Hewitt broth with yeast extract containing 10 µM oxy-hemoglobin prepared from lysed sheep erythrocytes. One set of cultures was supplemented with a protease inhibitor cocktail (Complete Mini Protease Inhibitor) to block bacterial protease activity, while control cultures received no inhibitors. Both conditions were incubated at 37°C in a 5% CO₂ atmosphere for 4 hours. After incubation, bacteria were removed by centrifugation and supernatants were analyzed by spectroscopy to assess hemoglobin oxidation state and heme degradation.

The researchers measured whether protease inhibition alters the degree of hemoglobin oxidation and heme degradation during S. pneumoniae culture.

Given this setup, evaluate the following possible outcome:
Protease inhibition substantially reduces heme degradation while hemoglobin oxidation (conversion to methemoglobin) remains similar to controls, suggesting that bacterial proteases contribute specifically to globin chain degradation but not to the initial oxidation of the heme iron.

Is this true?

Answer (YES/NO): NO